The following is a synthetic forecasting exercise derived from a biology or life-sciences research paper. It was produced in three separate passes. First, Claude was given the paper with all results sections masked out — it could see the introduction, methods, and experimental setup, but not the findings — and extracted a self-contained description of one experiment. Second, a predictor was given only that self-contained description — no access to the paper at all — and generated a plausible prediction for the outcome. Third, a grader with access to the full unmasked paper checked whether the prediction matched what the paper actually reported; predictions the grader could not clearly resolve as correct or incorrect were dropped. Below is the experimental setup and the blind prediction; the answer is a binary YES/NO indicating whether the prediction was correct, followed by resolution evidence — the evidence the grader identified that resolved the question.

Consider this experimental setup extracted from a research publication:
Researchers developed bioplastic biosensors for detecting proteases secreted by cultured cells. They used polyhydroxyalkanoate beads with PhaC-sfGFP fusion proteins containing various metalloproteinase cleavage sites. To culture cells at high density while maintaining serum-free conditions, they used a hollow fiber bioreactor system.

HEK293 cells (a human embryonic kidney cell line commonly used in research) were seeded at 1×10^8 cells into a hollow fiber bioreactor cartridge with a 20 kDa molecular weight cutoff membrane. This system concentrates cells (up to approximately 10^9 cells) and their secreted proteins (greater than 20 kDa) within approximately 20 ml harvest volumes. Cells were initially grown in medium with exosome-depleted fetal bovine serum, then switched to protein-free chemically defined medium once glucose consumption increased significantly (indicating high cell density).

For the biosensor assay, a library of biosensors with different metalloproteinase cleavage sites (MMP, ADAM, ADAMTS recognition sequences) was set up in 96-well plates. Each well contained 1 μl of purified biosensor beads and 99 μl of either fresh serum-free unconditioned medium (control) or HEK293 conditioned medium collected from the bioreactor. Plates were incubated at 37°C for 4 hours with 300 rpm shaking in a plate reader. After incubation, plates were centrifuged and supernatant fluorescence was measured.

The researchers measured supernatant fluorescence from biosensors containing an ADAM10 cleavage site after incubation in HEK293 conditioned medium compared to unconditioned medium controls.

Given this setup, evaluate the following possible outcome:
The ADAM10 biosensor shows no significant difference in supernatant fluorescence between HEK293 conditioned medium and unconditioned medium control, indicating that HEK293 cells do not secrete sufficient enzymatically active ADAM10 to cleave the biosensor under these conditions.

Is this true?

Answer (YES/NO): NO